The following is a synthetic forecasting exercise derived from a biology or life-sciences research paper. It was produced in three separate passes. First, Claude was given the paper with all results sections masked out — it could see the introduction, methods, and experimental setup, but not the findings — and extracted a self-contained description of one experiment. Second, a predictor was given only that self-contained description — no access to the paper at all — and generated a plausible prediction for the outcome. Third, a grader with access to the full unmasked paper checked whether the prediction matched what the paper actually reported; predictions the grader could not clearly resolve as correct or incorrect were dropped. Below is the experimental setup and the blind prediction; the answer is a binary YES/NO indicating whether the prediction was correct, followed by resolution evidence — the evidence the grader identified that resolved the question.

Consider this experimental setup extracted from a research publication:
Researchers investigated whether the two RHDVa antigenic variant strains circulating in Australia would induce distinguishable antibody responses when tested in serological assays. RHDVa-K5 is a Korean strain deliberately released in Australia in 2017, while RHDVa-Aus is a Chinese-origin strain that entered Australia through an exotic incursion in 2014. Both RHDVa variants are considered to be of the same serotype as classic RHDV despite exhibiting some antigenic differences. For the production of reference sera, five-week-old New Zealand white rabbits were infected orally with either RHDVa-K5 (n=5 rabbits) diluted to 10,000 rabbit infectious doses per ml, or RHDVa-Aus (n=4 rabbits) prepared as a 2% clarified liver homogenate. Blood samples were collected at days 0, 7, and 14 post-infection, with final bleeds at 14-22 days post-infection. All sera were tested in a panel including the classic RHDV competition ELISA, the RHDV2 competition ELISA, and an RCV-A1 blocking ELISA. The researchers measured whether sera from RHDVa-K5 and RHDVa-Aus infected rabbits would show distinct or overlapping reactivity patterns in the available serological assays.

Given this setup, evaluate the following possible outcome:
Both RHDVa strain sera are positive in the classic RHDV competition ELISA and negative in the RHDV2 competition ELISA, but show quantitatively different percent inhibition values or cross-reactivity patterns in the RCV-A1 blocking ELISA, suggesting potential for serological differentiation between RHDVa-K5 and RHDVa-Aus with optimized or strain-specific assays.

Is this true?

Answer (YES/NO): NO